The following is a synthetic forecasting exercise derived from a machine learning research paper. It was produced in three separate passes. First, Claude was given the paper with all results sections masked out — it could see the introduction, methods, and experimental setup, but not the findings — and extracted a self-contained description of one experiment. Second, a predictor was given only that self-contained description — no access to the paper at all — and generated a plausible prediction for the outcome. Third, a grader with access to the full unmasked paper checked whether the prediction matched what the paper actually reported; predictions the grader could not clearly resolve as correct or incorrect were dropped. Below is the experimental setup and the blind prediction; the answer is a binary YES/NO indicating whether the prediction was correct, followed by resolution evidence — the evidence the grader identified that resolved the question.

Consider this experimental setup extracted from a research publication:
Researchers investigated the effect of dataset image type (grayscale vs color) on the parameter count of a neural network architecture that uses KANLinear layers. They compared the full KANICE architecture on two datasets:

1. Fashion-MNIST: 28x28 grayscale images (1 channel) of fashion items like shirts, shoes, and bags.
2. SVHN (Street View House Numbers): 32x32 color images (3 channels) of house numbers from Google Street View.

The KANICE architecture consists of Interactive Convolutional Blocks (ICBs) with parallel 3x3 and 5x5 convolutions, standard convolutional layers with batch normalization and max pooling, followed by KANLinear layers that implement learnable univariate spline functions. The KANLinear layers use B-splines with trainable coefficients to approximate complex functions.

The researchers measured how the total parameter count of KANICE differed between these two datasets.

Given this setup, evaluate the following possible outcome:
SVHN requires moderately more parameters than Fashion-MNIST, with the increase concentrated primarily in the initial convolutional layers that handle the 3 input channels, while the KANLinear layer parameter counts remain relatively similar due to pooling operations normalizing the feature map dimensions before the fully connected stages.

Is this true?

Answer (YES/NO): NO